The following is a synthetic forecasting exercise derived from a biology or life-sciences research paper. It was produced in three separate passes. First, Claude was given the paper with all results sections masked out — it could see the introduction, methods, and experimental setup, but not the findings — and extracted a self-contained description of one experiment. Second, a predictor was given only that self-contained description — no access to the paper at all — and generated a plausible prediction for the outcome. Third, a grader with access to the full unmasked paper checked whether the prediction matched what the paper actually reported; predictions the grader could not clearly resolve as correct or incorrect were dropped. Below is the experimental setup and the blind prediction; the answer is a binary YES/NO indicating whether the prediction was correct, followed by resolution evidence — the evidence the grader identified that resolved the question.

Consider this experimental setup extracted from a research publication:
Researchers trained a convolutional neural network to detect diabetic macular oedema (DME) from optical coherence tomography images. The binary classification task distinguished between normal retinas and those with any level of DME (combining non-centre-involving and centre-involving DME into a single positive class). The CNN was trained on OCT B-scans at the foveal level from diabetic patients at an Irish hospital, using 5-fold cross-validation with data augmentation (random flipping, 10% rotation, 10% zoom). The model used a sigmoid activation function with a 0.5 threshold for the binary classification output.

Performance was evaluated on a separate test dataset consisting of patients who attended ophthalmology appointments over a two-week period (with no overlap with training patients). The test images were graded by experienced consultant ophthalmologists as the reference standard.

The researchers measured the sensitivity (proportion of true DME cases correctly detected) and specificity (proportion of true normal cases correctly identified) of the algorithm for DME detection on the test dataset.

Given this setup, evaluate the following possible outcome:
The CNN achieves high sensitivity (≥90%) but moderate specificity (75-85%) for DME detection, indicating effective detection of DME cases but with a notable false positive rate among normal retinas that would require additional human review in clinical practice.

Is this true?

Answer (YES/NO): NO